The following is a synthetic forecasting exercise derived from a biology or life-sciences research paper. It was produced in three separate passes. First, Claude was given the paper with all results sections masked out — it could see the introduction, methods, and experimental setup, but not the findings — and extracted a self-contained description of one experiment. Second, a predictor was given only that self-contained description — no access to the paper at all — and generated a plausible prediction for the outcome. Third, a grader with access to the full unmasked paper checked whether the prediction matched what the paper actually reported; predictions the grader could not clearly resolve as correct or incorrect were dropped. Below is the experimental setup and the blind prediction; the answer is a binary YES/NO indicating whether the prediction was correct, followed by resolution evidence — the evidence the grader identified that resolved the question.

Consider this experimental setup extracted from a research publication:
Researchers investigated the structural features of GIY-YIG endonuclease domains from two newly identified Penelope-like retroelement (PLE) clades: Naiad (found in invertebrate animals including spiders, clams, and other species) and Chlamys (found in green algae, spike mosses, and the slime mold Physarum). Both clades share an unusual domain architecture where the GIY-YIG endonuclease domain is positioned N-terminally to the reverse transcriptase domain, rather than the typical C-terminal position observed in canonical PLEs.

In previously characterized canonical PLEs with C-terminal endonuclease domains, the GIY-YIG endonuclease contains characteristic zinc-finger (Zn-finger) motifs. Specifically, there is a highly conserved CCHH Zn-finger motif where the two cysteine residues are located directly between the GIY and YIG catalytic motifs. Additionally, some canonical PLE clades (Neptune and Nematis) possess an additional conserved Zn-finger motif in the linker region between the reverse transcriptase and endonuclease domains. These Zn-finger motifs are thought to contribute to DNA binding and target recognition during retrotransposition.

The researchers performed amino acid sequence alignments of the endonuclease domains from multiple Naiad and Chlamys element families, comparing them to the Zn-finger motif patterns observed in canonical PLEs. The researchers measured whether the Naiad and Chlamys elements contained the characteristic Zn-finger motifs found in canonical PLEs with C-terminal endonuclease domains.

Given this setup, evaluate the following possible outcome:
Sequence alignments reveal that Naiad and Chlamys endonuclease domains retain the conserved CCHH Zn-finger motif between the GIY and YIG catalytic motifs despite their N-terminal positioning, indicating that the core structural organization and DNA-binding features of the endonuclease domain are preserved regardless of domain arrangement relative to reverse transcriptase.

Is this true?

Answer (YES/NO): NO